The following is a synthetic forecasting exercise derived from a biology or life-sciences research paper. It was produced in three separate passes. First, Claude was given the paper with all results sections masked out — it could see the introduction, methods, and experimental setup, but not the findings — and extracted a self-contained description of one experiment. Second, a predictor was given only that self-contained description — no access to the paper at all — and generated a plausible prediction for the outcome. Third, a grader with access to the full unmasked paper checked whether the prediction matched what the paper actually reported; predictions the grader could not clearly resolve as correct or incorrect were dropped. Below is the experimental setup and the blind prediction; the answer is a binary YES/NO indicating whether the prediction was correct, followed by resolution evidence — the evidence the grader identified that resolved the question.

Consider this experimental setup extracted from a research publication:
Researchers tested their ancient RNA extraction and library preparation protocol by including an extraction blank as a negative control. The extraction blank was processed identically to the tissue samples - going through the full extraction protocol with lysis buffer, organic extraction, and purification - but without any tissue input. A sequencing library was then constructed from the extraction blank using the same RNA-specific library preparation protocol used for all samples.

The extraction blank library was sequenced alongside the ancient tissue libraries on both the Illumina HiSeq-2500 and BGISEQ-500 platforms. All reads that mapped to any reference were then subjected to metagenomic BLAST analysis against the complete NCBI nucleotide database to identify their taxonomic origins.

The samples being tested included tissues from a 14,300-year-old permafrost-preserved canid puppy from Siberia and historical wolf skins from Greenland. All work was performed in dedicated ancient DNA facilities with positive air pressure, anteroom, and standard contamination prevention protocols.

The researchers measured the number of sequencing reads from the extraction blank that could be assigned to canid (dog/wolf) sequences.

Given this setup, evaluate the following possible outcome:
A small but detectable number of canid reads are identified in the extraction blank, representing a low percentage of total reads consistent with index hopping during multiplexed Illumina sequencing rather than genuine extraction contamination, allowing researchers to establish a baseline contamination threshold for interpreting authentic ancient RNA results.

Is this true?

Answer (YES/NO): NO